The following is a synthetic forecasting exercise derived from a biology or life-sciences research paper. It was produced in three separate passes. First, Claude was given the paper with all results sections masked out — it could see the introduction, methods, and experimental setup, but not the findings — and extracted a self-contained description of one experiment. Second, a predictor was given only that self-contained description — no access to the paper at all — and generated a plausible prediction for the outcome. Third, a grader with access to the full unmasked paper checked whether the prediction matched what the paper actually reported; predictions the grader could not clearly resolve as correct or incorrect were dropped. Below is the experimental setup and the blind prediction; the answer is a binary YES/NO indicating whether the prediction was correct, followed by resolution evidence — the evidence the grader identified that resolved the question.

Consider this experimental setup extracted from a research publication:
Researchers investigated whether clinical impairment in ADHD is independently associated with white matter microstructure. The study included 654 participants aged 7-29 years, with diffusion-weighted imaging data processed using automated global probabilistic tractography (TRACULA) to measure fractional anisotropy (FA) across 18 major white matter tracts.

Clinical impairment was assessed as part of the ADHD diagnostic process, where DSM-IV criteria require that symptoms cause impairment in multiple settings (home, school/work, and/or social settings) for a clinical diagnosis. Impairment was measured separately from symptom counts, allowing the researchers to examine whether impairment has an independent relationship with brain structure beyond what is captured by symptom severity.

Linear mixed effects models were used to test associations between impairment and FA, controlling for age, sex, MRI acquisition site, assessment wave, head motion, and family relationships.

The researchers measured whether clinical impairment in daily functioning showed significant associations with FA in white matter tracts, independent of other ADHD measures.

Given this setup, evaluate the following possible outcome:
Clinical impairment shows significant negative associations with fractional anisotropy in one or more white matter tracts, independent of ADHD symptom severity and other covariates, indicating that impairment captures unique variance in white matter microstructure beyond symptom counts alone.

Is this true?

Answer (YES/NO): NO